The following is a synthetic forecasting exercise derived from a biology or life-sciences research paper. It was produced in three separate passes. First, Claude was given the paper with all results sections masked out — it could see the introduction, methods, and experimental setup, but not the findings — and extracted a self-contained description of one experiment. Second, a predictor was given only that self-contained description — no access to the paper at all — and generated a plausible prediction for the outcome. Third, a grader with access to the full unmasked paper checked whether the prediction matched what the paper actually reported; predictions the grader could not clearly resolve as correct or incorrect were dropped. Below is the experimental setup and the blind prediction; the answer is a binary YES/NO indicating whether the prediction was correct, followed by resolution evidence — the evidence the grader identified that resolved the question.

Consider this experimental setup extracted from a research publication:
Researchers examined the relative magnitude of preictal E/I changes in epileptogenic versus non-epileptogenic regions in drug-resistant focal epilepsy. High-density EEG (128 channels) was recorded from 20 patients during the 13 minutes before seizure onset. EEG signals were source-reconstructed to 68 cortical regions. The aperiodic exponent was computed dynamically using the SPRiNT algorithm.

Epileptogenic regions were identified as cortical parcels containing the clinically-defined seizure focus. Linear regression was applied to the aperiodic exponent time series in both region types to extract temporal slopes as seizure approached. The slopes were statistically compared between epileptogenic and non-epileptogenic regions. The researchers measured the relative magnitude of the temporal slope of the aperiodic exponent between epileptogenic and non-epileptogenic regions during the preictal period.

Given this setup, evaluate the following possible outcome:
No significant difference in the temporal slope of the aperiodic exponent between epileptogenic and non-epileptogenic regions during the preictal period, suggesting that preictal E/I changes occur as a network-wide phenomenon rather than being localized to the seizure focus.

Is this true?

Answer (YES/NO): YES